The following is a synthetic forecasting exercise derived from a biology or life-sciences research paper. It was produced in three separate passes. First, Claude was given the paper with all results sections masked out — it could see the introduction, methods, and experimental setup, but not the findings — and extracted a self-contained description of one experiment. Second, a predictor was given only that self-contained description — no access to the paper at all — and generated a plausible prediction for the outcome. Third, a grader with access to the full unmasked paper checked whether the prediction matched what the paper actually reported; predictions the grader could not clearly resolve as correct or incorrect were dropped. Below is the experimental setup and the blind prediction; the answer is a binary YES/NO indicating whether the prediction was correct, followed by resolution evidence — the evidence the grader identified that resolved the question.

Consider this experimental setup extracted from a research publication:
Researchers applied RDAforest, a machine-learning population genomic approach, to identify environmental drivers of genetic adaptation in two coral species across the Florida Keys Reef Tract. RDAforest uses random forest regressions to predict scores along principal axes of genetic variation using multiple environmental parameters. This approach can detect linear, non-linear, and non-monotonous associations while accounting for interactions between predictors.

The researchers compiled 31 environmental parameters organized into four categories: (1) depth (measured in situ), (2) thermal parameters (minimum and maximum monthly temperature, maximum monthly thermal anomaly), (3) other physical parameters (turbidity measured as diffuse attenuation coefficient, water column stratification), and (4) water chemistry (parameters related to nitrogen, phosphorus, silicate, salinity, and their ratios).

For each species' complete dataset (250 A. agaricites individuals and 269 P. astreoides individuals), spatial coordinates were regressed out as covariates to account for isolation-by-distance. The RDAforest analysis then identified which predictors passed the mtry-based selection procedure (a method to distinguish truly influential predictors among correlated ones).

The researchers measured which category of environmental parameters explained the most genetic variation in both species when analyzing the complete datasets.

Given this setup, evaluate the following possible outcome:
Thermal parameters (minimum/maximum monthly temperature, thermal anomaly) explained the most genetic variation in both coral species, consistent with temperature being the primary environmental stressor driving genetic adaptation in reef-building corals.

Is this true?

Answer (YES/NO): NO